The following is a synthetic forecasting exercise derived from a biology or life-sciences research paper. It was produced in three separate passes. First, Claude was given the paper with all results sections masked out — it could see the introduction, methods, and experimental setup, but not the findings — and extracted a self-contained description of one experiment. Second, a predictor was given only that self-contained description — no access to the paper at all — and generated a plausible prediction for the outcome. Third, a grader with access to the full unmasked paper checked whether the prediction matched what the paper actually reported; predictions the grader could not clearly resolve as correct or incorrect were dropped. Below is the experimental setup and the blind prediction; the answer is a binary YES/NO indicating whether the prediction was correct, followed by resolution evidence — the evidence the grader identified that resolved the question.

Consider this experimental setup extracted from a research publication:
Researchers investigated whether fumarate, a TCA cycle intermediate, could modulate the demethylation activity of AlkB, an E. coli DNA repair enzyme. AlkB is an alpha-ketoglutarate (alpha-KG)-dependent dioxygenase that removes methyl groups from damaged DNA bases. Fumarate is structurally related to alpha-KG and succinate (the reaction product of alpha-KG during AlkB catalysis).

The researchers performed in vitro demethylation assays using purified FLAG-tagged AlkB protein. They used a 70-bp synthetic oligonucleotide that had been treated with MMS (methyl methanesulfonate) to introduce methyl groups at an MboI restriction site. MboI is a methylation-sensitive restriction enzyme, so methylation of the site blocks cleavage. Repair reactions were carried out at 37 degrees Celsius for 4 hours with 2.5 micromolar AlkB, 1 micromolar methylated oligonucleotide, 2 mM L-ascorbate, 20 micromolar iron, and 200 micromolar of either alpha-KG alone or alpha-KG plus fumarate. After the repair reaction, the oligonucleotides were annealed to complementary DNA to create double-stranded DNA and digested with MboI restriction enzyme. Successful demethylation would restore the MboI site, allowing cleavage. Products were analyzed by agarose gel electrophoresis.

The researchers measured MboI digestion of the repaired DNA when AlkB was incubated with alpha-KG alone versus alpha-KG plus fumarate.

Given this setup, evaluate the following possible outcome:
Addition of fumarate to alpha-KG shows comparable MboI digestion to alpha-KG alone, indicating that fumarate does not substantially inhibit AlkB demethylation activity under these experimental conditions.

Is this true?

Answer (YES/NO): NO